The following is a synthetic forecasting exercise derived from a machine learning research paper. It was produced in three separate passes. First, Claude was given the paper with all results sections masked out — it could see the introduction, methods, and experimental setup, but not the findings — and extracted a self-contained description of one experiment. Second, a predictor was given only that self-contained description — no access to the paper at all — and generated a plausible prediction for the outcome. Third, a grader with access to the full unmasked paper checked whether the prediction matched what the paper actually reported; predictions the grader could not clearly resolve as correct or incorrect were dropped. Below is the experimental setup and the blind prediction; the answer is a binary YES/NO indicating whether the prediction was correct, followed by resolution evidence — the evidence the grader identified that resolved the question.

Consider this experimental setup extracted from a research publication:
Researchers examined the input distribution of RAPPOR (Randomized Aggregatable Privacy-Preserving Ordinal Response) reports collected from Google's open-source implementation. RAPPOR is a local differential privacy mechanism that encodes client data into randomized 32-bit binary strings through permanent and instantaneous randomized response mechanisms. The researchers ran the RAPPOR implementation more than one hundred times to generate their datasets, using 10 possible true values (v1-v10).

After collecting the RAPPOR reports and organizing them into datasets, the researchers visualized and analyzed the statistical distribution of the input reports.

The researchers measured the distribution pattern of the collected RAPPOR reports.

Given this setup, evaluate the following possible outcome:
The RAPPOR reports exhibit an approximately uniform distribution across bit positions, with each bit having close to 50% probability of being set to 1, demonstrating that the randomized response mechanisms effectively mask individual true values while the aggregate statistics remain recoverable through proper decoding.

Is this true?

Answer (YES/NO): NO